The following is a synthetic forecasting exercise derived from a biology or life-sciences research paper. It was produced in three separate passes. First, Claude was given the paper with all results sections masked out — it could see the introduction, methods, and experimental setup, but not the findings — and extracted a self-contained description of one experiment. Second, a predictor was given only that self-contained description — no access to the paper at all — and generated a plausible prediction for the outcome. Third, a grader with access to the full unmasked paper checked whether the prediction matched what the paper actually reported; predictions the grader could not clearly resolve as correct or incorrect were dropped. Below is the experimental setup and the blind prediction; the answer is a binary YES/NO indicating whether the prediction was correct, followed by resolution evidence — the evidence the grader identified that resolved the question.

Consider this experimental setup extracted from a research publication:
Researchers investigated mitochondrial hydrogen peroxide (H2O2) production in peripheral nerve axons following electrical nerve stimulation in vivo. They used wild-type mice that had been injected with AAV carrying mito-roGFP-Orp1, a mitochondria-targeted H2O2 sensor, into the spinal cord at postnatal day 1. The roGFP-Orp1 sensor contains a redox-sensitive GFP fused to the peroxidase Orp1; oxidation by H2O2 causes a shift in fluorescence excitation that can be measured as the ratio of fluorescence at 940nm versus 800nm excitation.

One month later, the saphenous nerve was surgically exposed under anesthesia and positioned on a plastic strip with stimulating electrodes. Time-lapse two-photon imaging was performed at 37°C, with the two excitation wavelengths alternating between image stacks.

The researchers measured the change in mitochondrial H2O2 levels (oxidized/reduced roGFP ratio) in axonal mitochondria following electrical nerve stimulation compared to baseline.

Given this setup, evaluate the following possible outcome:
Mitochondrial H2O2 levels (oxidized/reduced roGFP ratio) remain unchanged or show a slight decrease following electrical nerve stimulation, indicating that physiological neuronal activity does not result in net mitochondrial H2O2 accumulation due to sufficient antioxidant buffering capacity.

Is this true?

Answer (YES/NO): NO